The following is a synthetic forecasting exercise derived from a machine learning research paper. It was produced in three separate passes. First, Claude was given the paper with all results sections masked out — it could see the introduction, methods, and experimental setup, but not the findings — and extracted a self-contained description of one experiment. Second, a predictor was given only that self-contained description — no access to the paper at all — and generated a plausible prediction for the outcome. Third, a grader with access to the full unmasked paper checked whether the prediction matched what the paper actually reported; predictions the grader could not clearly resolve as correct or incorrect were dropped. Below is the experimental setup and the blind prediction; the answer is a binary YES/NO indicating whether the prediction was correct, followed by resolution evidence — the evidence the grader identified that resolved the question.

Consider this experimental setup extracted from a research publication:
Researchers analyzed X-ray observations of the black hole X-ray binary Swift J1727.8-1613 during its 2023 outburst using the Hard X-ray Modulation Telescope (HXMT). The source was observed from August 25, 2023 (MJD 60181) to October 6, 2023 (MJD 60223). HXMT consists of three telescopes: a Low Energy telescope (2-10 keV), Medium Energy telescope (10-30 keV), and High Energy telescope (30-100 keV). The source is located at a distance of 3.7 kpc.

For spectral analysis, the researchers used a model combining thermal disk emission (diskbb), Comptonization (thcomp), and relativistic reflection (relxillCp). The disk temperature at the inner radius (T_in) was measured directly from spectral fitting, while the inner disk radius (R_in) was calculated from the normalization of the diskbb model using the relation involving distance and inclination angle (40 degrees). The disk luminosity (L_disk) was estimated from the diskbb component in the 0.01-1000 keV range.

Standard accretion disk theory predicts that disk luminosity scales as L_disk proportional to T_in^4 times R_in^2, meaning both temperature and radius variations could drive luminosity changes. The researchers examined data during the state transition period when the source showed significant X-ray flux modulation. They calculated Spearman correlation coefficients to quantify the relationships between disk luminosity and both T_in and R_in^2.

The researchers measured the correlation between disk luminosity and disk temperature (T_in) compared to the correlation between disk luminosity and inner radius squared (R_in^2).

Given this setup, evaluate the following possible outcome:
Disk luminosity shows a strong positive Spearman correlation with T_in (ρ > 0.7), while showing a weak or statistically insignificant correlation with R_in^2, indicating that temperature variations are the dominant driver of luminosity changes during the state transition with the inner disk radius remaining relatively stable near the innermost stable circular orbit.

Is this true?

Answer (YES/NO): YES